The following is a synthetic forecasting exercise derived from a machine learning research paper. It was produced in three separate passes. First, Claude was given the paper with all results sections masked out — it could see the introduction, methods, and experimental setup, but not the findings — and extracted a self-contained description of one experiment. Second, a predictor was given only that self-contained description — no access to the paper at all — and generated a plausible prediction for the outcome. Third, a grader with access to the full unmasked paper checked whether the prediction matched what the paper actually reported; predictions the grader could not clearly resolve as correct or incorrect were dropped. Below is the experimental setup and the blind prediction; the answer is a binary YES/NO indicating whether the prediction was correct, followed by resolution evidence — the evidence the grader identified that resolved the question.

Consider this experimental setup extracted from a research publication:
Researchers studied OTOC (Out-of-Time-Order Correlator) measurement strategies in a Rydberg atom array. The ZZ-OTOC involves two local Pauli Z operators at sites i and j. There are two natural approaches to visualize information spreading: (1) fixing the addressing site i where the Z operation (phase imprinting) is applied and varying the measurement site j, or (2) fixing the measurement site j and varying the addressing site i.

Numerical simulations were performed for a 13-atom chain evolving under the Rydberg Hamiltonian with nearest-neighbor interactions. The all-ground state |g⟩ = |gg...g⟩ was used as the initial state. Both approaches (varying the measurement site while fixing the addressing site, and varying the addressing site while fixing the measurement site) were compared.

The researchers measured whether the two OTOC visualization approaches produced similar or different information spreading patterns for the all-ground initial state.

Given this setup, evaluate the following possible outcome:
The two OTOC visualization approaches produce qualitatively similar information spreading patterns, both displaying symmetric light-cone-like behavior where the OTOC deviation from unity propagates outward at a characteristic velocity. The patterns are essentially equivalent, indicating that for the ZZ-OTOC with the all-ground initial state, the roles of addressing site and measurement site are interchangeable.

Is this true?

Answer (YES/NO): YES